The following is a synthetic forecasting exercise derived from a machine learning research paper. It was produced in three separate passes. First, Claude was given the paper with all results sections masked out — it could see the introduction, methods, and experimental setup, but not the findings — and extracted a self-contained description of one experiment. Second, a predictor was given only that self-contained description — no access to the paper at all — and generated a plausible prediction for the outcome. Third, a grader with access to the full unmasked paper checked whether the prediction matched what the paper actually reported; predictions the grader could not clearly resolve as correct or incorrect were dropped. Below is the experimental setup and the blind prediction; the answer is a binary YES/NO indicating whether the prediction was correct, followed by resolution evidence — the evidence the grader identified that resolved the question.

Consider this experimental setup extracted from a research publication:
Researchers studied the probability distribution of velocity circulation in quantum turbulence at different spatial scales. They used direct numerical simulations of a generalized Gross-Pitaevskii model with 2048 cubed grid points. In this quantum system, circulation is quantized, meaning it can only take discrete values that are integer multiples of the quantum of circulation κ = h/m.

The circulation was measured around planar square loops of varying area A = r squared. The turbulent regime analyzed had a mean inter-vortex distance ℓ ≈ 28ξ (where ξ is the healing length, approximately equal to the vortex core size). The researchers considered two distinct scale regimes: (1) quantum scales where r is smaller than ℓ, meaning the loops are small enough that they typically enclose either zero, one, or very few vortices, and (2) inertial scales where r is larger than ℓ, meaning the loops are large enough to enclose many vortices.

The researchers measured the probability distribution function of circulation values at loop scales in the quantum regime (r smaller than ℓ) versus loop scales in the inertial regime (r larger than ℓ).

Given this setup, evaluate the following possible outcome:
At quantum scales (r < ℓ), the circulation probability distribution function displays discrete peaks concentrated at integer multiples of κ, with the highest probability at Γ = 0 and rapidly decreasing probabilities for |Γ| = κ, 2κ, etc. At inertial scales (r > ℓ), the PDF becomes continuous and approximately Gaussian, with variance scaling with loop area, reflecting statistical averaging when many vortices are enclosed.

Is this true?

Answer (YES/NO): NO